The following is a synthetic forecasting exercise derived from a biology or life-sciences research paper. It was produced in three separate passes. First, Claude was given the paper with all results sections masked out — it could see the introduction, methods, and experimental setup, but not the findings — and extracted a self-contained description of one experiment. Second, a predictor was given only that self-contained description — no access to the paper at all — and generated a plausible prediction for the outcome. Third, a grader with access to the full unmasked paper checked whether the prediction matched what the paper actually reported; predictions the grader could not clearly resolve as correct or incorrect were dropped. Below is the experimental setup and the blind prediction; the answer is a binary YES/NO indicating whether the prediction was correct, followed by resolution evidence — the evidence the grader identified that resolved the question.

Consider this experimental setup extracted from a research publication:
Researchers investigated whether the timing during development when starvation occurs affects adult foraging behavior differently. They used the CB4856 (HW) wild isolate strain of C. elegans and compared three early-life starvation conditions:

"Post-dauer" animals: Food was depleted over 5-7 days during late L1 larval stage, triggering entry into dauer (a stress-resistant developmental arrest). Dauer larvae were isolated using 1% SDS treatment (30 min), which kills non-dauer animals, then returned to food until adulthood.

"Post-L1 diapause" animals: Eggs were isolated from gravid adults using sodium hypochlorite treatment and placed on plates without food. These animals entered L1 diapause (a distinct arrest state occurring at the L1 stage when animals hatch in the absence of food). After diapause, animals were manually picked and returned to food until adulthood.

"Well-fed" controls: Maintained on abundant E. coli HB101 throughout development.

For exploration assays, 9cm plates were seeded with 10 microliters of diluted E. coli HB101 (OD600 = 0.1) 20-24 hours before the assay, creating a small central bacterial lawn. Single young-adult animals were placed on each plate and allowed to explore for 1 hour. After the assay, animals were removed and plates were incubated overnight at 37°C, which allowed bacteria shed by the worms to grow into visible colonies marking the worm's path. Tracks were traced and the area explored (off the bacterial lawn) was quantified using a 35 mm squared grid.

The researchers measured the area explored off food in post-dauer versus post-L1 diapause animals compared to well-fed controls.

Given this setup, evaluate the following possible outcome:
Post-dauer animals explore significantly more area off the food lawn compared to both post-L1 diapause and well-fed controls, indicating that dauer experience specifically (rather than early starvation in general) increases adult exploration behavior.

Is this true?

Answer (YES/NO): NO